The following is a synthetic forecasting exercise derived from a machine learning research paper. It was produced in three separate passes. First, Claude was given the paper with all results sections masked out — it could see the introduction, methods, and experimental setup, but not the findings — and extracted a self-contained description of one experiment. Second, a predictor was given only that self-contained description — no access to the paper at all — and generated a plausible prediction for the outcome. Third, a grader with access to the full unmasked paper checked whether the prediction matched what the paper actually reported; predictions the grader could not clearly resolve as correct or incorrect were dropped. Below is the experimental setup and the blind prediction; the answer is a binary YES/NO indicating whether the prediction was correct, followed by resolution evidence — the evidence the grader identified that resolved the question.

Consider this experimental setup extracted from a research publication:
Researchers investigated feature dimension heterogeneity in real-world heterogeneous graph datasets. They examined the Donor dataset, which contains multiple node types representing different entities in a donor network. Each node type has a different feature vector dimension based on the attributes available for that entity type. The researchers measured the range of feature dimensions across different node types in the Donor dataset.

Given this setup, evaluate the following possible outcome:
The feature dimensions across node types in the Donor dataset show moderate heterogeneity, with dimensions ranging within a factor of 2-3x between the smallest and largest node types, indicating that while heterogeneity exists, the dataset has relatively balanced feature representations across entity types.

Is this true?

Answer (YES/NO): NO